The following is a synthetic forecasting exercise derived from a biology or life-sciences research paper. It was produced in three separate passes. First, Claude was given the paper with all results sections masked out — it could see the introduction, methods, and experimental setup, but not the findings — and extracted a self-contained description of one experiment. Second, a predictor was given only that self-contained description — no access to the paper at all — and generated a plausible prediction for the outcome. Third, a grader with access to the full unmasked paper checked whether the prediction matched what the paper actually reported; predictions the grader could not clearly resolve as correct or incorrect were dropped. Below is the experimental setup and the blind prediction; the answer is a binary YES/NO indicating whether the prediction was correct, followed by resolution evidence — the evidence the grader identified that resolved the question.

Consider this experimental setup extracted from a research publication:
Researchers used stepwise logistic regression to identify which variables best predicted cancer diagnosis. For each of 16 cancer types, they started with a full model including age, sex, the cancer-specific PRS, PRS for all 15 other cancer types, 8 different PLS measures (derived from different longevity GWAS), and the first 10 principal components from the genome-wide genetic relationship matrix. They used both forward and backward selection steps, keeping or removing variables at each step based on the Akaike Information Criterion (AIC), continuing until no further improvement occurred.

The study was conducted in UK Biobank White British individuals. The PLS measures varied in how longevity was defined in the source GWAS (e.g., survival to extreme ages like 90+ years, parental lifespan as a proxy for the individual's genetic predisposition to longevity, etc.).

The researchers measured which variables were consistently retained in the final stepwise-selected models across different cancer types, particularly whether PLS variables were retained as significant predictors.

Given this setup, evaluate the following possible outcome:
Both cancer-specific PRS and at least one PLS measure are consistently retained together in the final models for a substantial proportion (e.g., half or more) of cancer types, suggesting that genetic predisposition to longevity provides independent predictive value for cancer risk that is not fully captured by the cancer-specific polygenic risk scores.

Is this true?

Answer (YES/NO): NO